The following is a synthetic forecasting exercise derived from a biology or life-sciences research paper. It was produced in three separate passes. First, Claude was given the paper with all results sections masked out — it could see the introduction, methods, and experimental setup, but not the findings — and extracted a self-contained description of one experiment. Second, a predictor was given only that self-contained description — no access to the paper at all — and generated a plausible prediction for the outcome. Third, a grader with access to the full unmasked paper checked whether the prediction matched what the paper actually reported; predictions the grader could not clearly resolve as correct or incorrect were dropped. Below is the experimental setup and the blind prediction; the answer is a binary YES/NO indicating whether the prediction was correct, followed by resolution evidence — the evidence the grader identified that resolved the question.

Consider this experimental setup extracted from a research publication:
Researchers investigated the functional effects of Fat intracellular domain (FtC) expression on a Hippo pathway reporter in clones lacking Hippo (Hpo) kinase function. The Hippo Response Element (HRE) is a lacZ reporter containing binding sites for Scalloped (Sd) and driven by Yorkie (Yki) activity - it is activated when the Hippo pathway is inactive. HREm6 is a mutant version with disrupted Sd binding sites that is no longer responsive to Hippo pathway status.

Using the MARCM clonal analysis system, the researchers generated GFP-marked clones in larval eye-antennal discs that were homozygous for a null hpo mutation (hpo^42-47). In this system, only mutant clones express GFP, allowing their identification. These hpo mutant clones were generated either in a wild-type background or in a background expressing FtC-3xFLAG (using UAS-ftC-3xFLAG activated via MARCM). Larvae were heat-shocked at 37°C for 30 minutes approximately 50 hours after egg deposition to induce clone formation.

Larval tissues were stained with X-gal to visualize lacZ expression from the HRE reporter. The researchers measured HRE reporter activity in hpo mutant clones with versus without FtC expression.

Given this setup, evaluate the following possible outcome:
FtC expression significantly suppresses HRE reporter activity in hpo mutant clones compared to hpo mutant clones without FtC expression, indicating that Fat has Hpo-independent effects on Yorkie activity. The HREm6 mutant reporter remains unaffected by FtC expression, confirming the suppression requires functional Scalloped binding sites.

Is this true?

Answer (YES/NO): NO